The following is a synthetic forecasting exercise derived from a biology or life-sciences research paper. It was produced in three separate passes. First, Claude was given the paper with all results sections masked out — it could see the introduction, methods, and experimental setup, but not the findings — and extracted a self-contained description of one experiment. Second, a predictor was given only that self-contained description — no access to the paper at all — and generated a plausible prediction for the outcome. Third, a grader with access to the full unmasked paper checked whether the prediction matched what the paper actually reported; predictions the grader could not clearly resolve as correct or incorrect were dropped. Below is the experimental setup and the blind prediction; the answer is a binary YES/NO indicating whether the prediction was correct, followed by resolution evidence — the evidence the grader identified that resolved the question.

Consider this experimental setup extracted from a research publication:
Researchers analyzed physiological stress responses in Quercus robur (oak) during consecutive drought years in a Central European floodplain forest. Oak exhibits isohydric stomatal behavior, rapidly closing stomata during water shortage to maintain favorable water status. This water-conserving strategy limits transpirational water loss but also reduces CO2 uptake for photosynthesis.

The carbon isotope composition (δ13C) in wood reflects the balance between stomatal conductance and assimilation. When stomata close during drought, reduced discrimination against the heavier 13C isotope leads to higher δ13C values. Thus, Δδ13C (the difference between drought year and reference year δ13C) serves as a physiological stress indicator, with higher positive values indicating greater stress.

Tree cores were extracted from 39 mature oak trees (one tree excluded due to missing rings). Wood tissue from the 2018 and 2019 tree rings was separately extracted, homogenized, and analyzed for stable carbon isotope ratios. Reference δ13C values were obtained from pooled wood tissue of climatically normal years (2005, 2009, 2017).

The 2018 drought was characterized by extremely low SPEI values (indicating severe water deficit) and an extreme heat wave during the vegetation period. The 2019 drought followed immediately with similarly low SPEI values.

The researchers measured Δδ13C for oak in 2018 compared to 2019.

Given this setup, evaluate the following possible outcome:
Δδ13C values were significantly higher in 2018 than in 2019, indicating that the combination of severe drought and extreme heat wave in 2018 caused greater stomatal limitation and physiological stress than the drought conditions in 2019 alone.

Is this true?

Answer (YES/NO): NO